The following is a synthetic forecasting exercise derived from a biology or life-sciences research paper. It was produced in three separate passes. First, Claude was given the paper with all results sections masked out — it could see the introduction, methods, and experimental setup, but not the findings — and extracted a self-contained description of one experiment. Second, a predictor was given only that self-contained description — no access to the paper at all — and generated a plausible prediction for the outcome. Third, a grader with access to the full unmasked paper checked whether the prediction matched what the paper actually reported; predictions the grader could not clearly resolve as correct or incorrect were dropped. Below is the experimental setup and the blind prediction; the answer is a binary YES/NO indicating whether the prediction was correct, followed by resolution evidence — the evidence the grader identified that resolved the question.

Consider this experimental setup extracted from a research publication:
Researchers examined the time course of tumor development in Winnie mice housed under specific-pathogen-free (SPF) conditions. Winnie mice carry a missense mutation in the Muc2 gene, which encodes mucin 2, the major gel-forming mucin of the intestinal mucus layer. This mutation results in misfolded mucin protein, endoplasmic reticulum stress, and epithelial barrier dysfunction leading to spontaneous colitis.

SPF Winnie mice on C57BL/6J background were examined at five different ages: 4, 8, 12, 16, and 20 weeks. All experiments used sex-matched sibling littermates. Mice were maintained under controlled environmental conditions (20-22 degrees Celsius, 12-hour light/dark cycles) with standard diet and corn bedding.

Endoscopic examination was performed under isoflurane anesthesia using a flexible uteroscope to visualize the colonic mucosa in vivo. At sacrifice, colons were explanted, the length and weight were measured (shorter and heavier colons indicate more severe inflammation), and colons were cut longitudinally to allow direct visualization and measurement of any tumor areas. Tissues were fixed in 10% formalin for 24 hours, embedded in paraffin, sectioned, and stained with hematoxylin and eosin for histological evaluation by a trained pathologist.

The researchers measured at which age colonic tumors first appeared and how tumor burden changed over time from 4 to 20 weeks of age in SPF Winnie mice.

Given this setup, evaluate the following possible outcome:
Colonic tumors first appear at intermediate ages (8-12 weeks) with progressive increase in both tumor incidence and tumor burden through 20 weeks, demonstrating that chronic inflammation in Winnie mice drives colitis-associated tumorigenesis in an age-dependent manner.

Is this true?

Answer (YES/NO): NO